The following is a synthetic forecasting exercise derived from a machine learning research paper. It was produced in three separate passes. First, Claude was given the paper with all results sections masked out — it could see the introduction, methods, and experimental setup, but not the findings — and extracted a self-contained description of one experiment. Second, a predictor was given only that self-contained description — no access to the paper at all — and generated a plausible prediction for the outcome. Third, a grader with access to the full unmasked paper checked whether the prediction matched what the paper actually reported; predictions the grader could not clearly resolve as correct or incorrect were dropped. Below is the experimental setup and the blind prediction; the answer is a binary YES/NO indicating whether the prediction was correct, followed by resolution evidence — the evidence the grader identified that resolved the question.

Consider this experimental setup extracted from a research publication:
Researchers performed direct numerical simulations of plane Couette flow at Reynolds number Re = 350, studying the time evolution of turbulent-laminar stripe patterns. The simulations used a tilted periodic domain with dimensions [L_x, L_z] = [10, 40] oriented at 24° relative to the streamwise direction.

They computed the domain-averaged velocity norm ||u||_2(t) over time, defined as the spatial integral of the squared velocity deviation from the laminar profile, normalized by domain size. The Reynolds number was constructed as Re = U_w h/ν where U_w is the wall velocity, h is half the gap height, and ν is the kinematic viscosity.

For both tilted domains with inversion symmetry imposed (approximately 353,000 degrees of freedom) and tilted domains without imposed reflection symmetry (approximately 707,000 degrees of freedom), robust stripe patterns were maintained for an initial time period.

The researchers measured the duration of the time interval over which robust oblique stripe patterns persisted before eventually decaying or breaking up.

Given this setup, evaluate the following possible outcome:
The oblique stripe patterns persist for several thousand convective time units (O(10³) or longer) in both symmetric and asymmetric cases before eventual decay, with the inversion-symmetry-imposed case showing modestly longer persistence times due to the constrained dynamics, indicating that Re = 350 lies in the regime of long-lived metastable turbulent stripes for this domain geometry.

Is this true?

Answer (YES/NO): NO